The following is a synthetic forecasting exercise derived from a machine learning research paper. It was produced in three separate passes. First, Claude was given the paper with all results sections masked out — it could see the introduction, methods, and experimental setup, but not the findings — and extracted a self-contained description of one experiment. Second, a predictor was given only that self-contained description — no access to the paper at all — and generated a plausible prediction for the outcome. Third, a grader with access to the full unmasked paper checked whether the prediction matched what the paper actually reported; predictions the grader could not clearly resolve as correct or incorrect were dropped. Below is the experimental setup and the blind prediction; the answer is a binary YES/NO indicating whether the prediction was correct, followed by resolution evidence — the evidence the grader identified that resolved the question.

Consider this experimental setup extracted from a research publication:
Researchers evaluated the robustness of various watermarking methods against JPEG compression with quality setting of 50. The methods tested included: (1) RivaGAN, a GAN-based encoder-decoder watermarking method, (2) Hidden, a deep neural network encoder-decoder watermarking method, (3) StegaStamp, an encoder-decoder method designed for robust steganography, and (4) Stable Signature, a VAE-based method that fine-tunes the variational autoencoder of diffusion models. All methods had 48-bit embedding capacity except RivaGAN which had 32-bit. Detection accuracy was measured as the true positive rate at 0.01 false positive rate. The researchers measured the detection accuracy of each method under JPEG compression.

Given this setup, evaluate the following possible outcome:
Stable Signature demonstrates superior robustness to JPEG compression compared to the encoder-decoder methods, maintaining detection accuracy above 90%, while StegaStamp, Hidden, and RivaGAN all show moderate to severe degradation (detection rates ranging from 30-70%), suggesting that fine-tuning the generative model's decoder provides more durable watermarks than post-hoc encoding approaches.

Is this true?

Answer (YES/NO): NO